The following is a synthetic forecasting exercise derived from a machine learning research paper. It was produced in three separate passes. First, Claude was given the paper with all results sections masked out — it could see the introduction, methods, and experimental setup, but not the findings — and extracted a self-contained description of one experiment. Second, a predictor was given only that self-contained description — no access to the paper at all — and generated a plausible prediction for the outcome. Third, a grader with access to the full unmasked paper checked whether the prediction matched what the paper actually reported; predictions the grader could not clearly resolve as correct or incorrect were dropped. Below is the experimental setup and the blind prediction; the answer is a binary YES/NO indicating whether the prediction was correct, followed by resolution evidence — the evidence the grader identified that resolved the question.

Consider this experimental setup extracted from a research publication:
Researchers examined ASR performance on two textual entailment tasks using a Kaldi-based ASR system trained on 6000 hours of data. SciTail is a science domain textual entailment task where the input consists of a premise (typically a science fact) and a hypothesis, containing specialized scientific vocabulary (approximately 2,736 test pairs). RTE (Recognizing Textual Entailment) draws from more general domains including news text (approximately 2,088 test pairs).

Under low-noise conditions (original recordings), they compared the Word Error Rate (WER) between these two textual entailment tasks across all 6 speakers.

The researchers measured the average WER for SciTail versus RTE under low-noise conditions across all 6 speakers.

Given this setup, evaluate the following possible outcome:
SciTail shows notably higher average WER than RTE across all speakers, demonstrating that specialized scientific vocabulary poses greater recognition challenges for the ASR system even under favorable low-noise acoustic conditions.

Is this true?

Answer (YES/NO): NO